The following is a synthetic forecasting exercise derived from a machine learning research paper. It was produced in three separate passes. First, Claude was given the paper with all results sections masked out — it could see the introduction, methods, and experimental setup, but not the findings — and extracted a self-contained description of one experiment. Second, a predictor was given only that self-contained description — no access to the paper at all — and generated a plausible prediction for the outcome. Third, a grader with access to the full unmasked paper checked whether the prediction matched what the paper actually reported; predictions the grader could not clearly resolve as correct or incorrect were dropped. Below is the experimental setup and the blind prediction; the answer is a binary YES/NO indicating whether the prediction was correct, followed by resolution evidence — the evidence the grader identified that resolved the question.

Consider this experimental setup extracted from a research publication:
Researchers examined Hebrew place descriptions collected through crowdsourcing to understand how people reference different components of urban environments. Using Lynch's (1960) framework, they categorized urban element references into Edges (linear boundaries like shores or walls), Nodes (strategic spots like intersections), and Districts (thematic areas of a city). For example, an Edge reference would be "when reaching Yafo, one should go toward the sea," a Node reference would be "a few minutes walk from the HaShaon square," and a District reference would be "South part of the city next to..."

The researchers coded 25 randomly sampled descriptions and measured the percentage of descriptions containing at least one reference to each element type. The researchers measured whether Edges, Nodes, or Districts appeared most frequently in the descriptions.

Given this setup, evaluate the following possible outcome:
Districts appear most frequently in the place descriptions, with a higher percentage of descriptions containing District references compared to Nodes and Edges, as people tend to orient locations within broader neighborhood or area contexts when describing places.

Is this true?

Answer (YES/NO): NO